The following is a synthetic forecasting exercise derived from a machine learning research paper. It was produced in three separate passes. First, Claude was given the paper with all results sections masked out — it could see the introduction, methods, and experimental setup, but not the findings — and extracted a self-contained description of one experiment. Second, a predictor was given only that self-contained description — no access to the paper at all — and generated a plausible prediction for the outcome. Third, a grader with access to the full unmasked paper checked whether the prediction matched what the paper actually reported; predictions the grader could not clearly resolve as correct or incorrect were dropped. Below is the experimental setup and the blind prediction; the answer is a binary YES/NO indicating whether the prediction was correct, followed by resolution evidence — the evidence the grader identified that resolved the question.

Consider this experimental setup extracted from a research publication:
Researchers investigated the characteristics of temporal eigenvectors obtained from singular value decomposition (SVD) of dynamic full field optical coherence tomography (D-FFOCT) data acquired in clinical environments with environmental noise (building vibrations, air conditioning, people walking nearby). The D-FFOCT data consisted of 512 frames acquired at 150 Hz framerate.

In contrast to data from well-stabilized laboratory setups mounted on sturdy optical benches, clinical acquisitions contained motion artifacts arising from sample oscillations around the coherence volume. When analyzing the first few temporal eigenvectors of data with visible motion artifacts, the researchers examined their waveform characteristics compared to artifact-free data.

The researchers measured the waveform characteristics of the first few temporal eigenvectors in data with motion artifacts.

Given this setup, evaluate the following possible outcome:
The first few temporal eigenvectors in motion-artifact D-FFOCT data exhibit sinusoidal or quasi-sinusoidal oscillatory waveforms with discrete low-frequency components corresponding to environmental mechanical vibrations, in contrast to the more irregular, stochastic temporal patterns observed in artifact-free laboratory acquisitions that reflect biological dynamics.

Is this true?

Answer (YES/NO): NO